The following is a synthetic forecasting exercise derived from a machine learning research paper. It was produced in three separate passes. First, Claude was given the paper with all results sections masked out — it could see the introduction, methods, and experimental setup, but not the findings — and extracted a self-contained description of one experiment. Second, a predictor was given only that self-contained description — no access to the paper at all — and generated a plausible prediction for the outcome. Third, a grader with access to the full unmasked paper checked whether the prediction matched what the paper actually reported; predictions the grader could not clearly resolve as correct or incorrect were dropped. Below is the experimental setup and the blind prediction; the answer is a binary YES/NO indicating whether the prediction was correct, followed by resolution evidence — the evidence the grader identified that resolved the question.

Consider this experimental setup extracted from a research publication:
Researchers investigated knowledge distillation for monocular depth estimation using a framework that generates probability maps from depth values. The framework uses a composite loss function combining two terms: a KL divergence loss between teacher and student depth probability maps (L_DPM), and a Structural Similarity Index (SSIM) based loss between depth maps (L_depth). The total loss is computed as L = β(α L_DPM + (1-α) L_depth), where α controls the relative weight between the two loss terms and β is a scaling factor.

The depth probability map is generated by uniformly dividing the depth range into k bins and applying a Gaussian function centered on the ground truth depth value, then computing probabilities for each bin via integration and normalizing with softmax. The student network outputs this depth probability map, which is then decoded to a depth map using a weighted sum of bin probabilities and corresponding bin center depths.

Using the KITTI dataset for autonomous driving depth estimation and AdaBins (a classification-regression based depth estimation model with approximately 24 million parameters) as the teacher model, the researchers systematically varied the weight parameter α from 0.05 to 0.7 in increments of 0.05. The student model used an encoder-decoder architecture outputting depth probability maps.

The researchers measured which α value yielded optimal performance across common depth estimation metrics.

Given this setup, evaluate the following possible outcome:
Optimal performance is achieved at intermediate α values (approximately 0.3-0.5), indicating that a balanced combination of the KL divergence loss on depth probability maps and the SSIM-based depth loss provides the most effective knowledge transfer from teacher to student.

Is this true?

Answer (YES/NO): NO